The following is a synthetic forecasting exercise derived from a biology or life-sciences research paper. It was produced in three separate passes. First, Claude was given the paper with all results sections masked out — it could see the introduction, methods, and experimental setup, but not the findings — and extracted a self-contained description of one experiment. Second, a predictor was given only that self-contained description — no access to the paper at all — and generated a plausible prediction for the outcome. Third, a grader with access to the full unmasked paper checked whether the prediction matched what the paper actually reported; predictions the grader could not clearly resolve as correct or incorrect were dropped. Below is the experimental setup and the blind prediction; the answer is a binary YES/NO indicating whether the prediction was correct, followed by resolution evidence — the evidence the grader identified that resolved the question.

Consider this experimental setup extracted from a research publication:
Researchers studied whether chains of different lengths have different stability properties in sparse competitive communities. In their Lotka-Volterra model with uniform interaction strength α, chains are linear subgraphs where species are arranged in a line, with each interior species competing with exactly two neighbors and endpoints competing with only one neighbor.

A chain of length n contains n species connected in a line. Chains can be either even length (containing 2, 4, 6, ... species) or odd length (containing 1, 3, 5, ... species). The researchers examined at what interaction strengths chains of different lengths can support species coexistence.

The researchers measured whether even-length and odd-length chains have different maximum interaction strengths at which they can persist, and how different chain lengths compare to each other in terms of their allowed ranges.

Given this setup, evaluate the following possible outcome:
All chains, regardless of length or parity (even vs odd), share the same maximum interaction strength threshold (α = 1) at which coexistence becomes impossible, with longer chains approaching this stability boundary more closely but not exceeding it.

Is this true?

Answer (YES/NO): NO